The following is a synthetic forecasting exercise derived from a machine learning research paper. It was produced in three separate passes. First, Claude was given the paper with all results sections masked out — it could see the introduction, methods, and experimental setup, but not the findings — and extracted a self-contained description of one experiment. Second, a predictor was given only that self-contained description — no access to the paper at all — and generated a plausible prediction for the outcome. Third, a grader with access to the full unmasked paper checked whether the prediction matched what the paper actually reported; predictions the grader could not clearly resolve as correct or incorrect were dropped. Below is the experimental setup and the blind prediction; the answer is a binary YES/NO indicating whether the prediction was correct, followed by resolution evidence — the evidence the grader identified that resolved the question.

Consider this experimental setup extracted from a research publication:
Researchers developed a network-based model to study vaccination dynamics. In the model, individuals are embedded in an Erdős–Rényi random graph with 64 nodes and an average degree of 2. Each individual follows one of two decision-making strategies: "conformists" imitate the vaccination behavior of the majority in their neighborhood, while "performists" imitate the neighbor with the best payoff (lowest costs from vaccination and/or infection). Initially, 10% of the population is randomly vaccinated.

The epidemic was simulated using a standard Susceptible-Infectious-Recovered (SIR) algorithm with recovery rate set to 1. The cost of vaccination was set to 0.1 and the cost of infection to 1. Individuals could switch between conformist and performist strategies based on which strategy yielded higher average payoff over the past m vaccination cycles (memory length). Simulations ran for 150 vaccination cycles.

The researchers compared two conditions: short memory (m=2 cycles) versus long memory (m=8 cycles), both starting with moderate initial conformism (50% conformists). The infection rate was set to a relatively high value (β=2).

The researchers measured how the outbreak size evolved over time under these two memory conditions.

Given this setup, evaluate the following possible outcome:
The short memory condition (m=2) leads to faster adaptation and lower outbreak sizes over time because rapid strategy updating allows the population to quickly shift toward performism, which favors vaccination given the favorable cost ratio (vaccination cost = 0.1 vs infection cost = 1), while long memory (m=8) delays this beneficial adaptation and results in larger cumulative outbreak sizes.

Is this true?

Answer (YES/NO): NO